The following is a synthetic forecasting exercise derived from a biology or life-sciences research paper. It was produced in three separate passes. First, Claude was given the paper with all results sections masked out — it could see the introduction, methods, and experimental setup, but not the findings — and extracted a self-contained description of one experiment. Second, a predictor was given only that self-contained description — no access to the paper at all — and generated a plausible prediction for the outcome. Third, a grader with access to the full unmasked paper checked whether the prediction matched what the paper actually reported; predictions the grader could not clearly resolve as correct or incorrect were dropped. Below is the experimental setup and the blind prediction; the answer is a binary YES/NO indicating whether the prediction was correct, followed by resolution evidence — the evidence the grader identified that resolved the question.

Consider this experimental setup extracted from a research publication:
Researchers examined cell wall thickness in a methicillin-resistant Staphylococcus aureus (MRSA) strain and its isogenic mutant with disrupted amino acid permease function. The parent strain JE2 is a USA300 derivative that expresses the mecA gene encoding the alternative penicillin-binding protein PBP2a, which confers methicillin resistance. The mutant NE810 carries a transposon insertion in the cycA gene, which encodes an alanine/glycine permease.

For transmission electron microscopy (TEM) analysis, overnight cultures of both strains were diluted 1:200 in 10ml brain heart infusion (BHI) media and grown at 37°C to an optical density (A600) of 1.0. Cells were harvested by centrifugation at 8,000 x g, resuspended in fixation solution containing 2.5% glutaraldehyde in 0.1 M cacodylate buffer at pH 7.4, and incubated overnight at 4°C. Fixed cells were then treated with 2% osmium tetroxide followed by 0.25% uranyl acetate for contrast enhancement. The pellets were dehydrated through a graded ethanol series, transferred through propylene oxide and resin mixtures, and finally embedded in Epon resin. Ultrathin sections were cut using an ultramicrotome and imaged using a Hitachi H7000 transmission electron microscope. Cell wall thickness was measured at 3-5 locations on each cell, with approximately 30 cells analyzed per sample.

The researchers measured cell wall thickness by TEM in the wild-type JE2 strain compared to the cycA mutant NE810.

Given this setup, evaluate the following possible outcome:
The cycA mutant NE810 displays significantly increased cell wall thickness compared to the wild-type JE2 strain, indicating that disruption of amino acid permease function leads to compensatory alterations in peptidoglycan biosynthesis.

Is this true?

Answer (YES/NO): NO